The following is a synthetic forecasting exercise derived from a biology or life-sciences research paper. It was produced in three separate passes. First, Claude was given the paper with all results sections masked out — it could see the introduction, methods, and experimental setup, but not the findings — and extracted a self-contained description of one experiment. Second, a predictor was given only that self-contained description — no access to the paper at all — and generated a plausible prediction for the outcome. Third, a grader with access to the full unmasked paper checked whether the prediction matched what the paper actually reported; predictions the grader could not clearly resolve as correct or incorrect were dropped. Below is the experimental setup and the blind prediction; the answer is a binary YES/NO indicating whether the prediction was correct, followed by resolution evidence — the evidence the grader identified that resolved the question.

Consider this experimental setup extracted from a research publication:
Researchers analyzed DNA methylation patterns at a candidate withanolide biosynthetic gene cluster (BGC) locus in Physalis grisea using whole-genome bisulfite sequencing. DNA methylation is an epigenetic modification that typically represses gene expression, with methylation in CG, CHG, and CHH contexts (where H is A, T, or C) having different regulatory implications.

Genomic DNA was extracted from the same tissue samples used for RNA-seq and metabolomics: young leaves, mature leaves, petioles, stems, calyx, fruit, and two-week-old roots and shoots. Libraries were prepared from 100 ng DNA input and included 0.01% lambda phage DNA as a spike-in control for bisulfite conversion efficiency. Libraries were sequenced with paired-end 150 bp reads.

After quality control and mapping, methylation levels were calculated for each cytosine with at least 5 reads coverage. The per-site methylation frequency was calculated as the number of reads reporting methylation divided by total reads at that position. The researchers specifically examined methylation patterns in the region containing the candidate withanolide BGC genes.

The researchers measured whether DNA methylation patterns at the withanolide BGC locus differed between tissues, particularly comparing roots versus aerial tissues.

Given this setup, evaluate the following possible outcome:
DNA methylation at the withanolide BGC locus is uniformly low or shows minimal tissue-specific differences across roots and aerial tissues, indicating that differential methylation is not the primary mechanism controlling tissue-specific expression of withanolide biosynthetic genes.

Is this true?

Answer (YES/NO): NO